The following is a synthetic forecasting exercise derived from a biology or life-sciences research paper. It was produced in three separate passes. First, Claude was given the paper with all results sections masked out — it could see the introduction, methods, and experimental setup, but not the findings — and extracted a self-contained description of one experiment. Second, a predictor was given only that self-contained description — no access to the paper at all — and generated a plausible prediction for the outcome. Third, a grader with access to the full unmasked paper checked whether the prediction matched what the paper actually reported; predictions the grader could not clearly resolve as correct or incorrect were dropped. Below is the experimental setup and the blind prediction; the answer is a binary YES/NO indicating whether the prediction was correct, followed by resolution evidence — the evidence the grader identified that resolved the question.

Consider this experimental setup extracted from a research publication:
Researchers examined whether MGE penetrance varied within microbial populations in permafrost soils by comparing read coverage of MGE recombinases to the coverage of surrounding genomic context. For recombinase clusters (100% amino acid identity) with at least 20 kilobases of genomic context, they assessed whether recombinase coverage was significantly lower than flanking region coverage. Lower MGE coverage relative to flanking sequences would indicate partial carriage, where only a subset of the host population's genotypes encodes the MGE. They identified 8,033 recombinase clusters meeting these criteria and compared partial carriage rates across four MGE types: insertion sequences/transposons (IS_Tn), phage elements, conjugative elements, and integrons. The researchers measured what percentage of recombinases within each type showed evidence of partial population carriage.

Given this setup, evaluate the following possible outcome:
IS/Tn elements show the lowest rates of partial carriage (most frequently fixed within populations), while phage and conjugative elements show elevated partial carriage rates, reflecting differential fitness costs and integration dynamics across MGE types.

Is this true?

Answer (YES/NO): NO